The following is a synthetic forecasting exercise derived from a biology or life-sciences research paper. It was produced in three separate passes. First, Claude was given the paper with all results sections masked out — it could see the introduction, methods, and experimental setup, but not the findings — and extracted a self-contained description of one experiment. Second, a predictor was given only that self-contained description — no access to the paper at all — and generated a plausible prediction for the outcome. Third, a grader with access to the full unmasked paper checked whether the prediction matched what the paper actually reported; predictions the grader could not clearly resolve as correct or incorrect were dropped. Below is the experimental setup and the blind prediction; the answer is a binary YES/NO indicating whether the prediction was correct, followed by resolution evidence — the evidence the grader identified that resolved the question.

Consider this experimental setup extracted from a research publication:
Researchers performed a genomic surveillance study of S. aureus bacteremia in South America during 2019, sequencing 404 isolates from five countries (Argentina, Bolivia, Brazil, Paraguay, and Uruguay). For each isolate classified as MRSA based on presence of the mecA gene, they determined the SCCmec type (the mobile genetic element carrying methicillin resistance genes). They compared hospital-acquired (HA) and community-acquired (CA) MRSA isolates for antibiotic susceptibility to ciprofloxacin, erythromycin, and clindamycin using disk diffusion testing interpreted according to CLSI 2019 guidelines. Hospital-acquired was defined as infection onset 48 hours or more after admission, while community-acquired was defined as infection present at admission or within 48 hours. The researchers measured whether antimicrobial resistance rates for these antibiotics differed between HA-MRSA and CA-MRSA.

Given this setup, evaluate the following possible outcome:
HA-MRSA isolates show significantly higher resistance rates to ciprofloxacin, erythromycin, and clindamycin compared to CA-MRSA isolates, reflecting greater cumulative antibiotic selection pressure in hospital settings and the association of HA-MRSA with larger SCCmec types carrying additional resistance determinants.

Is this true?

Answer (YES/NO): YES